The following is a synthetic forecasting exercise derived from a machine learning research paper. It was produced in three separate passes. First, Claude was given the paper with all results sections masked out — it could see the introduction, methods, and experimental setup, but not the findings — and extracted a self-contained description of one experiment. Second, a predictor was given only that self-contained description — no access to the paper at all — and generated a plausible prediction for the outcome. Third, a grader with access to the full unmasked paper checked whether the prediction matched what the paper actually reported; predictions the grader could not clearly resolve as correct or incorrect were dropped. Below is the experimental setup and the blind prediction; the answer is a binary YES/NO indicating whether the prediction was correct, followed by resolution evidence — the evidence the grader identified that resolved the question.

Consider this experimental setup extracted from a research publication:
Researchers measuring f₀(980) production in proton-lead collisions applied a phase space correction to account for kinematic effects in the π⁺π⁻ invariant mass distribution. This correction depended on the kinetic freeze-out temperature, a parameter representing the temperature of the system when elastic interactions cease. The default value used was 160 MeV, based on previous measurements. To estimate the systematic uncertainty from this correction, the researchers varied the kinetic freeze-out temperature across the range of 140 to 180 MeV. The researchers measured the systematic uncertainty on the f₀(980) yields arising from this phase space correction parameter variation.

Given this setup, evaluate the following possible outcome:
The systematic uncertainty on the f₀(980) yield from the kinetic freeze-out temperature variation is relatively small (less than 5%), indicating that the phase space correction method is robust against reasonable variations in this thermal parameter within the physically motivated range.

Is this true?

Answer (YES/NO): NO